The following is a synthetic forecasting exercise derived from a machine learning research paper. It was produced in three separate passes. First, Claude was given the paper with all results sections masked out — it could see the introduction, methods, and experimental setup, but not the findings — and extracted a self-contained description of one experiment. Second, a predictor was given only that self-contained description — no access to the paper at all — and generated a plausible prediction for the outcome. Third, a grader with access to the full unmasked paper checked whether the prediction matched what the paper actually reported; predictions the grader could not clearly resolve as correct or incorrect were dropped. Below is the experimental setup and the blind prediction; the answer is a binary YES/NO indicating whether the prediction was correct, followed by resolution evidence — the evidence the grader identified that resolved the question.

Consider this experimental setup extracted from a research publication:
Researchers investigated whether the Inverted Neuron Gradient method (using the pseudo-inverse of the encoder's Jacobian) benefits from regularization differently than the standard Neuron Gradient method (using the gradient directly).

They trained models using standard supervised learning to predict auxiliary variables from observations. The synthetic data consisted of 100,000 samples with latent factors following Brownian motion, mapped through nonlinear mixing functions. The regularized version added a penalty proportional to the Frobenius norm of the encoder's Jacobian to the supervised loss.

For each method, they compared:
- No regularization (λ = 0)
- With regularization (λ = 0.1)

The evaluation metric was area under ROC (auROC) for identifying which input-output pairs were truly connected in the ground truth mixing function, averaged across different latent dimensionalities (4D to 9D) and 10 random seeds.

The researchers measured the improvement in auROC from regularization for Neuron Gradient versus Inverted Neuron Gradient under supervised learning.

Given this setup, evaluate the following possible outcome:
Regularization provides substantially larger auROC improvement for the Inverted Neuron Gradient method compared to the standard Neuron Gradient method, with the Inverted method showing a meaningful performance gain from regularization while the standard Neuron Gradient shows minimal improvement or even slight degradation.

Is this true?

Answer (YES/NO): NO